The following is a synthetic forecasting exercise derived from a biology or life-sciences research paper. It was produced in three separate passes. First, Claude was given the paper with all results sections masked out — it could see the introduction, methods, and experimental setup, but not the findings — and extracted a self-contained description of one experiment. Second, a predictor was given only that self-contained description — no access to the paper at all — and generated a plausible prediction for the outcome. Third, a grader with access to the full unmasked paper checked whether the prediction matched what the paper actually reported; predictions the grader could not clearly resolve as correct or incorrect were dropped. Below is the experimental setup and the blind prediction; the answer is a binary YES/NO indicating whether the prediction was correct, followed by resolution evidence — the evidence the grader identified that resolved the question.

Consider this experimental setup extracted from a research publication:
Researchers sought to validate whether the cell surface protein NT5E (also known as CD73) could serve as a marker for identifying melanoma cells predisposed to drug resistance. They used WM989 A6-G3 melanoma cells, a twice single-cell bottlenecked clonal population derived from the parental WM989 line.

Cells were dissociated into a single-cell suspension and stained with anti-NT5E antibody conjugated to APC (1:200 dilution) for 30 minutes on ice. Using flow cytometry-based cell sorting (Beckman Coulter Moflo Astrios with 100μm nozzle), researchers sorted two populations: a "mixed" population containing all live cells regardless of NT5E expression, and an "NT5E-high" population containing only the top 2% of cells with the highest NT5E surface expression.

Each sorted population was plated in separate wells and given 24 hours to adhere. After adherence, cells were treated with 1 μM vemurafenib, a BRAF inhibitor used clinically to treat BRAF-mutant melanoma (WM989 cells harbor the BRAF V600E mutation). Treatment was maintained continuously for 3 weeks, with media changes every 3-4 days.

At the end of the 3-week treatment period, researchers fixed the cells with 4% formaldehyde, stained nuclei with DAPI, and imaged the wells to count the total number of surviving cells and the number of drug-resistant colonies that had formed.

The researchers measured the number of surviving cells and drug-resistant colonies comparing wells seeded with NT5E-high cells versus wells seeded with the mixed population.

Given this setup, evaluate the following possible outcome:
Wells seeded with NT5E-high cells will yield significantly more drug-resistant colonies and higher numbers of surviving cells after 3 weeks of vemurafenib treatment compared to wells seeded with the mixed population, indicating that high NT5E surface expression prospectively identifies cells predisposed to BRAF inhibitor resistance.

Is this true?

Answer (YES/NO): YES